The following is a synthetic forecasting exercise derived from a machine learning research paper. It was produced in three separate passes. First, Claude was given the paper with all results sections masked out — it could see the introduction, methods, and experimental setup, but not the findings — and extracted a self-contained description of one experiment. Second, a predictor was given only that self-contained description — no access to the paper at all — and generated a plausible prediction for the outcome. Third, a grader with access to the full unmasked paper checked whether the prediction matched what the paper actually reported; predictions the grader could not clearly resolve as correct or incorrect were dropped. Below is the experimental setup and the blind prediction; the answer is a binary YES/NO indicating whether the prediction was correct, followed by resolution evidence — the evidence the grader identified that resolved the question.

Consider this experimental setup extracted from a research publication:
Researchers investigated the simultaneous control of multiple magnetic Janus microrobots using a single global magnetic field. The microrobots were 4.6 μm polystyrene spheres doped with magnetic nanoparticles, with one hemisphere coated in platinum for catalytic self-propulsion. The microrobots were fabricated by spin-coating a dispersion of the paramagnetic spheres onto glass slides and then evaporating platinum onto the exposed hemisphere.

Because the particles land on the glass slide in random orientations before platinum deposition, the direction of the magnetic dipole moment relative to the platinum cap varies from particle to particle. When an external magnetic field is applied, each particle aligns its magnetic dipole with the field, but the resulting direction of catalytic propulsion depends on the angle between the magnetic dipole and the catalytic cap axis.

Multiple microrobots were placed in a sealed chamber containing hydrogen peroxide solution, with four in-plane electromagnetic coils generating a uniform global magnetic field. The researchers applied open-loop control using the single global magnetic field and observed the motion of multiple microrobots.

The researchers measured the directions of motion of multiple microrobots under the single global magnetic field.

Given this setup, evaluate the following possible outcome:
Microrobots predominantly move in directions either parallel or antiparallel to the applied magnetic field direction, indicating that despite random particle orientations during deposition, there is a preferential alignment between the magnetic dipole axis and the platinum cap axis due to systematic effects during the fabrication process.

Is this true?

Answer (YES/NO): NO